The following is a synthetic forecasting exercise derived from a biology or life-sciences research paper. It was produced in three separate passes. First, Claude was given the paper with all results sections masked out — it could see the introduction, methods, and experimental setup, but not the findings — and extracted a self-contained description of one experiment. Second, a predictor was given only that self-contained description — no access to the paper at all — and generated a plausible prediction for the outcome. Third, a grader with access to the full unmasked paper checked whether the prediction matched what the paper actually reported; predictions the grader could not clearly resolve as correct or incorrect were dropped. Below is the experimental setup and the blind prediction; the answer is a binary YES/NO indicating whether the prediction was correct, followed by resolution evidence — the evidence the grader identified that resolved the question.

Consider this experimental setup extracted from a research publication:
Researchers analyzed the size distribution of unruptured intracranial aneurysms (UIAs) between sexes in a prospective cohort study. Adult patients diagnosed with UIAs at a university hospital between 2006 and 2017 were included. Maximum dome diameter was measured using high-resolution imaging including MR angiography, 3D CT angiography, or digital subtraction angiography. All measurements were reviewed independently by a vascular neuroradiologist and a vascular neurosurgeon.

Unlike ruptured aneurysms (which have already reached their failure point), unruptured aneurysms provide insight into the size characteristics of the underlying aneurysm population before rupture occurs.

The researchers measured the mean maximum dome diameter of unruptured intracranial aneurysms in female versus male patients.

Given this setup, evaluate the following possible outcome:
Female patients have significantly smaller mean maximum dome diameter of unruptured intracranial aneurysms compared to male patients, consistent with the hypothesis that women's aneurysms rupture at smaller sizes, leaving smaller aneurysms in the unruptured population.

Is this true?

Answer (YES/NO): NO